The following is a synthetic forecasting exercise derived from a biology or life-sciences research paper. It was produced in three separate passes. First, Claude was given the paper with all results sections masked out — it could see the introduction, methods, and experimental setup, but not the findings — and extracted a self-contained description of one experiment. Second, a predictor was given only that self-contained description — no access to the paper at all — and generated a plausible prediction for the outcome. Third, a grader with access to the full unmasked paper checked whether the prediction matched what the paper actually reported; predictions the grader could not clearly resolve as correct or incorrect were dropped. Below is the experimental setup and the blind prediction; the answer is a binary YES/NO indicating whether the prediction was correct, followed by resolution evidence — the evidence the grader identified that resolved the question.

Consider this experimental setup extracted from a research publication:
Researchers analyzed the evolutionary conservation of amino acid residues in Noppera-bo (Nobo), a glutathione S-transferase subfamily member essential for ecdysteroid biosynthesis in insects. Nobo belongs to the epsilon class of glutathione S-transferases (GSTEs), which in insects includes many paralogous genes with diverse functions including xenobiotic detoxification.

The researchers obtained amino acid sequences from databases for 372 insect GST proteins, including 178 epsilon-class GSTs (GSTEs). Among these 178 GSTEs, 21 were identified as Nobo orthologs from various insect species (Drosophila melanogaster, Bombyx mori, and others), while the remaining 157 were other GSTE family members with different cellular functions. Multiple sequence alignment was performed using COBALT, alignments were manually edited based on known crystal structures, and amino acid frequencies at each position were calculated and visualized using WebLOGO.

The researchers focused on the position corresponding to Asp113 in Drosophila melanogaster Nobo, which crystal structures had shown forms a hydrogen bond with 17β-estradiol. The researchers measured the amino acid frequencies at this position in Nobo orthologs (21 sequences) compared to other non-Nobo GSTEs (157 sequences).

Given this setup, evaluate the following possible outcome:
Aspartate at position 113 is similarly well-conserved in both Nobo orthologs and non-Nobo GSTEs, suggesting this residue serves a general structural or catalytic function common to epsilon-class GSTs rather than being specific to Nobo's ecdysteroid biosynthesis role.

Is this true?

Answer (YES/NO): NO